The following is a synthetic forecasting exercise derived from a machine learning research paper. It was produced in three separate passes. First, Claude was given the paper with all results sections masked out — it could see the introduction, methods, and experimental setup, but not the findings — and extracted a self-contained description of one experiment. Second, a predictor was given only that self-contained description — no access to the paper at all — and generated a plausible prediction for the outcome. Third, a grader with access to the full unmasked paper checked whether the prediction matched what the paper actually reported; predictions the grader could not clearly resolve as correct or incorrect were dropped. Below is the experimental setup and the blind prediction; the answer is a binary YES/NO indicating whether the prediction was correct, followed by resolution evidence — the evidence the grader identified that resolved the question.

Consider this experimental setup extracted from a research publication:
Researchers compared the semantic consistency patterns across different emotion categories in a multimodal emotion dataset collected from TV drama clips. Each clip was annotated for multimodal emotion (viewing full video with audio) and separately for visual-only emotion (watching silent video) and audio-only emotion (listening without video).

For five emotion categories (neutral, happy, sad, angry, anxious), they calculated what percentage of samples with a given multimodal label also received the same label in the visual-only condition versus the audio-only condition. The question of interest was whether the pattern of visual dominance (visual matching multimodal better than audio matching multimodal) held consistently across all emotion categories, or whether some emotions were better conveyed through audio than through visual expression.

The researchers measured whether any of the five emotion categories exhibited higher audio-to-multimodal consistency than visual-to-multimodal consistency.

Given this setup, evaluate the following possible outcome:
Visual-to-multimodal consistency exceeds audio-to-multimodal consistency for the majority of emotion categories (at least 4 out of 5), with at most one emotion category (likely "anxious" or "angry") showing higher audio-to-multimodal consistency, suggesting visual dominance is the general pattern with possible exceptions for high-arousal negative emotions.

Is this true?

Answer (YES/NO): NO